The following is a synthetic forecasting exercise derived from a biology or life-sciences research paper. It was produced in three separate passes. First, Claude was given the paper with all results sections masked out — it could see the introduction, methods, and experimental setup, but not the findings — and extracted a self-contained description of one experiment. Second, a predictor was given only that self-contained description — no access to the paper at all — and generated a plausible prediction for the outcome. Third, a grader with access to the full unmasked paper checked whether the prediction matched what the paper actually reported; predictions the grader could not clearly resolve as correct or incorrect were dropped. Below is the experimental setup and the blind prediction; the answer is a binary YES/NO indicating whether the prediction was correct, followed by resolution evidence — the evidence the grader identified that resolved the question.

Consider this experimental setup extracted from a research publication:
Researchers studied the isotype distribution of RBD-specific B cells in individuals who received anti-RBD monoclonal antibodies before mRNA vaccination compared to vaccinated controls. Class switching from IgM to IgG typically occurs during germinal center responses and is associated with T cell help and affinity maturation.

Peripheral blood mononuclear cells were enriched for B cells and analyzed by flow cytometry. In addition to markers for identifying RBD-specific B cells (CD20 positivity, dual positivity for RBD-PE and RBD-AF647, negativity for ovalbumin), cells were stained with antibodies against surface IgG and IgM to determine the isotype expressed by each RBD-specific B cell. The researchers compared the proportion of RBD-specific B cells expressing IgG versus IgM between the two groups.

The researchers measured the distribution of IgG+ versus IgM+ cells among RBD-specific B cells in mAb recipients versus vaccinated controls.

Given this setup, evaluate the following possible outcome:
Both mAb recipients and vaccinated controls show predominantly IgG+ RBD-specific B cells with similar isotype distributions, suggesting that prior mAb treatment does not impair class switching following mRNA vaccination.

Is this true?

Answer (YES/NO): NO